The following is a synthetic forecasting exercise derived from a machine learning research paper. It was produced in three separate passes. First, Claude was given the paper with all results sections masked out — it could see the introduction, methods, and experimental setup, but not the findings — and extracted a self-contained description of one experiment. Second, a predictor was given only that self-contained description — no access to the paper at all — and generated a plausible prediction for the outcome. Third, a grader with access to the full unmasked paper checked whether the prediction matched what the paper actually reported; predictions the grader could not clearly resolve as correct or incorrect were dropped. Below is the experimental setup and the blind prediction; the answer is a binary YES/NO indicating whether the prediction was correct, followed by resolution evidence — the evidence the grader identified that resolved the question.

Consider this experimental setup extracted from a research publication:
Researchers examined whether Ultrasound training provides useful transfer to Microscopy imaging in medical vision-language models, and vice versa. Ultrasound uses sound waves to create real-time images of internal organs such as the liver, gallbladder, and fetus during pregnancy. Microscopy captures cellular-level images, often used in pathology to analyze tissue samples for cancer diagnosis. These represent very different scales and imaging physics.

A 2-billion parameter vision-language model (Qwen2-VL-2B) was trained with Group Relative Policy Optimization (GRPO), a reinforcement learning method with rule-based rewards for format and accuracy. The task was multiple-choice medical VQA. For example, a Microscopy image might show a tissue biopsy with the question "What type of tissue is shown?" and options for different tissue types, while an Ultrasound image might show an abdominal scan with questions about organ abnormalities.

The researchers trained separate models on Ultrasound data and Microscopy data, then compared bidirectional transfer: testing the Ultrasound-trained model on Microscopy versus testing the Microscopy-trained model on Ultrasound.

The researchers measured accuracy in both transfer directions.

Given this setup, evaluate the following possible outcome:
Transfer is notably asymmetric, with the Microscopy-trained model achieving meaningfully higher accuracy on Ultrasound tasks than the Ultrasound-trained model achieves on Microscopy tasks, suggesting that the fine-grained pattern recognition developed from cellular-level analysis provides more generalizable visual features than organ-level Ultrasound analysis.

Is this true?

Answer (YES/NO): NO